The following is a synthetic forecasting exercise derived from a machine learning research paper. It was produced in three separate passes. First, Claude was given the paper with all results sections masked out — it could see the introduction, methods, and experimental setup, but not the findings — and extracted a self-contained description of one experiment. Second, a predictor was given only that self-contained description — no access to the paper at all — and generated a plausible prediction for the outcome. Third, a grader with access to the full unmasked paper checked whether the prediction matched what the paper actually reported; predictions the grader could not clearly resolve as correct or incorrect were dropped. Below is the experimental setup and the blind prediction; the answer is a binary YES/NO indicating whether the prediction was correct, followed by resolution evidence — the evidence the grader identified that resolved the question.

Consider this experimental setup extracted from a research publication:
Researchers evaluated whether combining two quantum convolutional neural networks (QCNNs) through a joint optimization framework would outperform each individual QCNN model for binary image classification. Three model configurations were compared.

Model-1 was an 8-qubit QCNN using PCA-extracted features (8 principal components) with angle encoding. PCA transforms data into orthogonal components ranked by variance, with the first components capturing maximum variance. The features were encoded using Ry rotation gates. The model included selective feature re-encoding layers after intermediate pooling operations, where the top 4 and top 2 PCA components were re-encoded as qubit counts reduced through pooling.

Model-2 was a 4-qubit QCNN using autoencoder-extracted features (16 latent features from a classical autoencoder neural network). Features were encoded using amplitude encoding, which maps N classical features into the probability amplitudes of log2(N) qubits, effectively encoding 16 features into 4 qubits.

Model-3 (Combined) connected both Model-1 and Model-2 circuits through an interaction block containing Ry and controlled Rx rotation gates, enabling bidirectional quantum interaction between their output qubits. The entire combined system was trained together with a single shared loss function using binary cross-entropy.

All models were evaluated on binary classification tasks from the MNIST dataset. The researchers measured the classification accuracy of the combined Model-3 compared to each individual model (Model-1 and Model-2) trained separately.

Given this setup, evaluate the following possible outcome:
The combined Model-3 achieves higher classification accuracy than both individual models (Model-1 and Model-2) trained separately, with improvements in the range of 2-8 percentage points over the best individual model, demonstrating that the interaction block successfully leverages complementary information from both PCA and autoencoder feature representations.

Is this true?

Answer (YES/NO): NO